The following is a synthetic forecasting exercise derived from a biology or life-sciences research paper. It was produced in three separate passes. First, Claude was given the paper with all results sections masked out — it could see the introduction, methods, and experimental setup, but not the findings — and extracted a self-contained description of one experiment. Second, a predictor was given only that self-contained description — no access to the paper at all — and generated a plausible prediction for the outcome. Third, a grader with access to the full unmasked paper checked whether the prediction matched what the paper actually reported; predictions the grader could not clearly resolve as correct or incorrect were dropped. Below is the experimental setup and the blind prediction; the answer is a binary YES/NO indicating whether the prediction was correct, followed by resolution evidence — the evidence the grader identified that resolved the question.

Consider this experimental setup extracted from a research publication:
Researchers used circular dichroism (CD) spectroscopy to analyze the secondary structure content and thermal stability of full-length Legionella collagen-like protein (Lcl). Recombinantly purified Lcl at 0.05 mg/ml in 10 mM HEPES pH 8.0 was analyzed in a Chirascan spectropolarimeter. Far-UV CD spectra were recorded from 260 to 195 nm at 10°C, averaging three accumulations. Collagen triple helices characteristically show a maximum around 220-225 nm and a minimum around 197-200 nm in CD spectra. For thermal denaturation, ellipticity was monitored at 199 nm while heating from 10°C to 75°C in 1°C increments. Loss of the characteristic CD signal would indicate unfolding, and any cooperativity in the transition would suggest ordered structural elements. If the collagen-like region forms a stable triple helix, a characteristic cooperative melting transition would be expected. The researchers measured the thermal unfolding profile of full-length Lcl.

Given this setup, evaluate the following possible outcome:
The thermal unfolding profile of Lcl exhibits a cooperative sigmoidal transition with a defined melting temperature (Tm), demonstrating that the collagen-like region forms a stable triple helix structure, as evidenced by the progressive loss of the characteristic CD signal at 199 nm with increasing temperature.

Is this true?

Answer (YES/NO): NO